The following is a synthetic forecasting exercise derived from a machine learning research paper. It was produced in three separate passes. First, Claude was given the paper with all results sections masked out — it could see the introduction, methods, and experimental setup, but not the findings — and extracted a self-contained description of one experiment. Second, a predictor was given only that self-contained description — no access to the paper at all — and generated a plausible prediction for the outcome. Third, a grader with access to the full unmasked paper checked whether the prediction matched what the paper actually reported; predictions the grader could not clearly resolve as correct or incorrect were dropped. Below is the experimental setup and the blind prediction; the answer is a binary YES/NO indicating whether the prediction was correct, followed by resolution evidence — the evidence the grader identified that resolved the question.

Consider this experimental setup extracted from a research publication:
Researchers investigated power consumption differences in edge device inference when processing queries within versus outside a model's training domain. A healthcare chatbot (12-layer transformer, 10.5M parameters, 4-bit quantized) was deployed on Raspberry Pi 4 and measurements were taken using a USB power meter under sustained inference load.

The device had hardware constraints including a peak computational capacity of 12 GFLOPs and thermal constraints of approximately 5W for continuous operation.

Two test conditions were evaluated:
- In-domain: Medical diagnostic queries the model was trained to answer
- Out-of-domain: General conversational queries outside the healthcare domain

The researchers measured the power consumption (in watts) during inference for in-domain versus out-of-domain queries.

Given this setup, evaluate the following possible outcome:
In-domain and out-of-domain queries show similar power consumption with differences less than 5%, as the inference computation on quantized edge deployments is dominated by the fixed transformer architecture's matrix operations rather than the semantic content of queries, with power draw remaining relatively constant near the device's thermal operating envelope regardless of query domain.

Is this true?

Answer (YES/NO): NO